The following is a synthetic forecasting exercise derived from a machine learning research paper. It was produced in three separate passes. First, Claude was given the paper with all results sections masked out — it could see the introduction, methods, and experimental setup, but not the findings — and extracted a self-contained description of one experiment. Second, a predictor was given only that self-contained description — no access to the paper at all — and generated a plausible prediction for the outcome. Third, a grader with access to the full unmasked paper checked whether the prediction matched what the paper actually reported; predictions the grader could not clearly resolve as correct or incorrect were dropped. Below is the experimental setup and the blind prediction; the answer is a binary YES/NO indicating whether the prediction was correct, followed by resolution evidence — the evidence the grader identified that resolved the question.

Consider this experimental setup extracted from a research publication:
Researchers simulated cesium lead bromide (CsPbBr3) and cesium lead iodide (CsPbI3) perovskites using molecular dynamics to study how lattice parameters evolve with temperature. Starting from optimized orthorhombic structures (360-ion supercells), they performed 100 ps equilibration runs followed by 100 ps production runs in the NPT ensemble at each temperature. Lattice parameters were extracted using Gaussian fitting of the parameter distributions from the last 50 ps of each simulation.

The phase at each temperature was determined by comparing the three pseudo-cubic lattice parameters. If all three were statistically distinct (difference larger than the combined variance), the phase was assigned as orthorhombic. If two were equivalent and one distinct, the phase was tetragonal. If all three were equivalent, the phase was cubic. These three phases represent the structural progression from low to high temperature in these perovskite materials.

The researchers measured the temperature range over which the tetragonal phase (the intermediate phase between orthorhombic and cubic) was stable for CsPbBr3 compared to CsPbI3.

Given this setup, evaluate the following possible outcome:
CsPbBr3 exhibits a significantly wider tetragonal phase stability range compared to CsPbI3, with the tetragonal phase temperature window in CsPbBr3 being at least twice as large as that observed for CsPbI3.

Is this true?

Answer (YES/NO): YES